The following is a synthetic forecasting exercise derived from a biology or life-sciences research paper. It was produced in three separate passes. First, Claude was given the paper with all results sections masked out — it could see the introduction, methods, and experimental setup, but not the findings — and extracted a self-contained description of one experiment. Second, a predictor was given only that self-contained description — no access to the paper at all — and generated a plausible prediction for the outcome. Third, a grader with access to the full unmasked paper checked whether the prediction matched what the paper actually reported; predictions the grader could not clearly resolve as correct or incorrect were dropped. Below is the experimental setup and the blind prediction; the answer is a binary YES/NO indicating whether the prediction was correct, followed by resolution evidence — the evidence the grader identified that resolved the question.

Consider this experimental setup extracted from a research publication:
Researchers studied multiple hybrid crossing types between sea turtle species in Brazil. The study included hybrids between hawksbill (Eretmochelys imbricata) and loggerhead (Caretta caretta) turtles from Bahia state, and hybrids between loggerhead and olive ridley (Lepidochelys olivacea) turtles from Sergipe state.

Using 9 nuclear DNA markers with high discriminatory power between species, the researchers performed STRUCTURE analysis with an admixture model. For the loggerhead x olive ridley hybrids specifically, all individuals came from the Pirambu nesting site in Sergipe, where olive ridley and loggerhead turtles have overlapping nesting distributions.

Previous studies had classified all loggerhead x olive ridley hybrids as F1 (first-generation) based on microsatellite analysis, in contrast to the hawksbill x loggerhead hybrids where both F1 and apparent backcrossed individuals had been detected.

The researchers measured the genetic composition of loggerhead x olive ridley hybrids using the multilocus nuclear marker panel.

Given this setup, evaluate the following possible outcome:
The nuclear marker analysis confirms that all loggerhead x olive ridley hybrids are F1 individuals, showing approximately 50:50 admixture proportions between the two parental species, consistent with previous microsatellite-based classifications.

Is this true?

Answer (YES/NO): YES